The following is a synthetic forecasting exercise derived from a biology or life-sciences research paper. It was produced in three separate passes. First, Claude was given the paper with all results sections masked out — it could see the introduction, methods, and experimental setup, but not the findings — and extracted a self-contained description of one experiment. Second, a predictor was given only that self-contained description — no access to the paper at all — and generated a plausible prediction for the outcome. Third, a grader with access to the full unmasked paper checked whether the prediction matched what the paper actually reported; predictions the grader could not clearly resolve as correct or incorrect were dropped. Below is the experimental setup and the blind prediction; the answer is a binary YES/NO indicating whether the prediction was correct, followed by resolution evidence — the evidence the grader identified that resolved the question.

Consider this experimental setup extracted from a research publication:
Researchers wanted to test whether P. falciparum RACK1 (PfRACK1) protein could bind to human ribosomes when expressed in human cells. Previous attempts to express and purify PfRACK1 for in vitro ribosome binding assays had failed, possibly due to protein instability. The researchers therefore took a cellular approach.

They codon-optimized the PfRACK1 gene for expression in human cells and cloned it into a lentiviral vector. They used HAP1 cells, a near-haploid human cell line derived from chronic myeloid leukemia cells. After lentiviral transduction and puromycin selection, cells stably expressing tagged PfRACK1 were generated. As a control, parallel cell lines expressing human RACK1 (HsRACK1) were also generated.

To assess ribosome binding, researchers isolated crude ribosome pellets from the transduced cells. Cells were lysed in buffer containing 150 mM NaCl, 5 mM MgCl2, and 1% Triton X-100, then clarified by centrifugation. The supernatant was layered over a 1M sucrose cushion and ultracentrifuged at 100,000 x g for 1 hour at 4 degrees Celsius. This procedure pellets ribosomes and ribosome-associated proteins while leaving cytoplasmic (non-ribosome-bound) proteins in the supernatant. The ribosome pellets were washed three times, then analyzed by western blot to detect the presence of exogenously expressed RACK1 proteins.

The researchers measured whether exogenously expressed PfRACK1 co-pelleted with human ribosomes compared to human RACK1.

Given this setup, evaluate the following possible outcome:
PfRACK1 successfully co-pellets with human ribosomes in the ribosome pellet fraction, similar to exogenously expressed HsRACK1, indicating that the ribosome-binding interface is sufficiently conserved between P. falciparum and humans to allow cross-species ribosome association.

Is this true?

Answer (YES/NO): NO